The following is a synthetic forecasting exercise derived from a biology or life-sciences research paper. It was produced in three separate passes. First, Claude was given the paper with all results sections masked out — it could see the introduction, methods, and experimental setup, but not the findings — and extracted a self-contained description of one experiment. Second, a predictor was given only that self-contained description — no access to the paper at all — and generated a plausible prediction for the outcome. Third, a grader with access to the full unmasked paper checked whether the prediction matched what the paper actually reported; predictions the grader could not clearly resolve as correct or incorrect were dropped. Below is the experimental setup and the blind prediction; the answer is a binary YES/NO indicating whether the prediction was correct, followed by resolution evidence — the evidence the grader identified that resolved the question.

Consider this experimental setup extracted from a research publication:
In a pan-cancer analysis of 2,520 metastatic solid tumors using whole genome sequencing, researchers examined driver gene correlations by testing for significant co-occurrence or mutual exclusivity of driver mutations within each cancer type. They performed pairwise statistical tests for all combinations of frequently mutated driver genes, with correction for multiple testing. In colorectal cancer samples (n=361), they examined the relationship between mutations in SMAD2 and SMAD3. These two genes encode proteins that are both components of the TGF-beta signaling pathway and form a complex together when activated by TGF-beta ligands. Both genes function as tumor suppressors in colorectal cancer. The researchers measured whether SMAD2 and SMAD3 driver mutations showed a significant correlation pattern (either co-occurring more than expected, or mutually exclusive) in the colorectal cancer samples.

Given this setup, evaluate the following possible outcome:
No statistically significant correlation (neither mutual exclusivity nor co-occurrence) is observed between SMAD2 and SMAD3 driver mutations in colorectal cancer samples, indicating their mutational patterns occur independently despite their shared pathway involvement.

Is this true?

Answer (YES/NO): NO